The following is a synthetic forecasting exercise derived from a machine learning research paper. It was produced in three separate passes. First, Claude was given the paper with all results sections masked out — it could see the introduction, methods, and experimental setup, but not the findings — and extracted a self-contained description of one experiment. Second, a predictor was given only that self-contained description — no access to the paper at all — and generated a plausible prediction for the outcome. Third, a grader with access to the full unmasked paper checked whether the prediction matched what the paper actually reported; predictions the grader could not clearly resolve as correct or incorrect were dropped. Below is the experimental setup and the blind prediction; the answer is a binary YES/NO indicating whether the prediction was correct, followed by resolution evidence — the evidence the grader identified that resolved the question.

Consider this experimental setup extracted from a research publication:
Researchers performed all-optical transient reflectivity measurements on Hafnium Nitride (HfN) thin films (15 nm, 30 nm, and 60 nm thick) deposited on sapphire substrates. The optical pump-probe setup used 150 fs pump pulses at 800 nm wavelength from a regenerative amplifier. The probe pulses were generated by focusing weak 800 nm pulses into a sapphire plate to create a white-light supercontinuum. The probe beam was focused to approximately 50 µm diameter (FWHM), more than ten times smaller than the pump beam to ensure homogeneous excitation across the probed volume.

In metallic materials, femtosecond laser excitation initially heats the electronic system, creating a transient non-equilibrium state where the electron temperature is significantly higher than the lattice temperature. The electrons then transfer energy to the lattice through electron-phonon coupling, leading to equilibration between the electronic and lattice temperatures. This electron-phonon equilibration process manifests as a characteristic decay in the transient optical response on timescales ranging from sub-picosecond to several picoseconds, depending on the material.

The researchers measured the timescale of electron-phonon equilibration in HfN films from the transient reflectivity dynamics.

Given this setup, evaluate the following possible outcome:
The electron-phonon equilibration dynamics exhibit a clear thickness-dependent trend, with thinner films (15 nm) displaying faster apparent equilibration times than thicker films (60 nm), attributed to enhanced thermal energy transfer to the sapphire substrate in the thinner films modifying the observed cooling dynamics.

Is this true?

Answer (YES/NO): NO